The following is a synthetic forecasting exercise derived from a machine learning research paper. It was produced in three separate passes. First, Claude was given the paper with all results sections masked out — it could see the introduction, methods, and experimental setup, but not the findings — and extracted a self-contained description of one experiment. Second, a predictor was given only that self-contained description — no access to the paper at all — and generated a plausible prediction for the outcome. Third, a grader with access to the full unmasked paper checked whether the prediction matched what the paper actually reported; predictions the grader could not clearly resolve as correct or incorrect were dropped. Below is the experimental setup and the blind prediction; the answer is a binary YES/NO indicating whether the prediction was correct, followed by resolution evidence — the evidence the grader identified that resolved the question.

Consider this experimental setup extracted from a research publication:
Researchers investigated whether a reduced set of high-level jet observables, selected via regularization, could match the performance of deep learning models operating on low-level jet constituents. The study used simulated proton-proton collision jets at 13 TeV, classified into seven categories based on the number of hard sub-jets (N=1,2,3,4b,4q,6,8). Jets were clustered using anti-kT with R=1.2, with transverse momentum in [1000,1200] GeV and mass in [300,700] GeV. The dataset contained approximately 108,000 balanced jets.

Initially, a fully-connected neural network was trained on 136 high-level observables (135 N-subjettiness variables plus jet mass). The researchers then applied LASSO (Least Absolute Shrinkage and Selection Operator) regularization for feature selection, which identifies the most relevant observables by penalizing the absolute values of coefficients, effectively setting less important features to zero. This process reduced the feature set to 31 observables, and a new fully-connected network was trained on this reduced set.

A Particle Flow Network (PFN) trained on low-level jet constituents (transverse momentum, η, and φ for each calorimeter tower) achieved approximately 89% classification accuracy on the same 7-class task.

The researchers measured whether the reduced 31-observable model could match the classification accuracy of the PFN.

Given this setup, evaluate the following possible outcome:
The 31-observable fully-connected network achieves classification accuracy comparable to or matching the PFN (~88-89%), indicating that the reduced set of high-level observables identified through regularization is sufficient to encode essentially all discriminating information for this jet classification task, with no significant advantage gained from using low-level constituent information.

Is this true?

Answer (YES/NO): YES